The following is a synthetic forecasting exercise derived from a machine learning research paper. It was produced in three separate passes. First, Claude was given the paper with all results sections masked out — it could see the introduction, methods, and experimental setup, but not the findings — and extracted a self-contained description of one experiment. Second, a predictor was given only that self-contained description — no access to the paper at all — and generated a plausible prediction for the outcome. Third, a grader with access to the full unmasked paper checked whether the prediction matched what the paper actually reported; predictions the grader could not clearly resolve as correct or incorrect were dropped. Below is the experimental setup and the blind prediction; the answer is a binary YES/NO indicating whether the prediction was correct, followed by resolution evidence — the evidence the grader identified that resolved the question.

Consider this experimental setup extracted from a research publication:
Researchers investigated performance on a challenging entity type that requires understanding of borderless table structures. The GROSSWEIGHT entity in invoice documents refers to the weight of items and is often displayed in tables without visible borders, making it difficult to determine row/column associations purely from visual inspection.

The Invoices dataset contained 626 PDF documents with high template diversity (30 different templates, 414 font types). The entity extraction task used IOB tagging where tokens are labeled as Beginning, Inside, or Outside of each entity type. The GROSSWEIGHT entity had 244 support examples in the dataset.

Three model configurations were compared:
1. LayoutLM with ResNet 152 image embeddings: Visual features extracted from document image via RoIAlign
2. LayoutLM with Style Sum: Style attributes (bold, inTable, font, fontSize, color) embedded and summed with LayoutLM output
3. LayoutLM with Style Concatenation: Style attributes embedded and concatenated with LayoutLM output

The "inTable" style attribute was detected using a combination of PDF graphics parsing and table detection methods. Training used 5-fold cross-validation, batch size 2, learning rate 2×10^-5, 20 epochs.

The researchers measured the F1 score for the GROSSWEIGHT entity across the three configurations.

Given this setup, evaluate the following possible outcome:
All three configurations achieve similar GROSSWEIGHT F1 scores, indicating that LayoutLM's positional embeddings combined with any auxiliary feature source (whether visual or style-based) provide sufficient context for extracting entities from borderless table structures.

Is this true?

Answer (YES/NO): NO